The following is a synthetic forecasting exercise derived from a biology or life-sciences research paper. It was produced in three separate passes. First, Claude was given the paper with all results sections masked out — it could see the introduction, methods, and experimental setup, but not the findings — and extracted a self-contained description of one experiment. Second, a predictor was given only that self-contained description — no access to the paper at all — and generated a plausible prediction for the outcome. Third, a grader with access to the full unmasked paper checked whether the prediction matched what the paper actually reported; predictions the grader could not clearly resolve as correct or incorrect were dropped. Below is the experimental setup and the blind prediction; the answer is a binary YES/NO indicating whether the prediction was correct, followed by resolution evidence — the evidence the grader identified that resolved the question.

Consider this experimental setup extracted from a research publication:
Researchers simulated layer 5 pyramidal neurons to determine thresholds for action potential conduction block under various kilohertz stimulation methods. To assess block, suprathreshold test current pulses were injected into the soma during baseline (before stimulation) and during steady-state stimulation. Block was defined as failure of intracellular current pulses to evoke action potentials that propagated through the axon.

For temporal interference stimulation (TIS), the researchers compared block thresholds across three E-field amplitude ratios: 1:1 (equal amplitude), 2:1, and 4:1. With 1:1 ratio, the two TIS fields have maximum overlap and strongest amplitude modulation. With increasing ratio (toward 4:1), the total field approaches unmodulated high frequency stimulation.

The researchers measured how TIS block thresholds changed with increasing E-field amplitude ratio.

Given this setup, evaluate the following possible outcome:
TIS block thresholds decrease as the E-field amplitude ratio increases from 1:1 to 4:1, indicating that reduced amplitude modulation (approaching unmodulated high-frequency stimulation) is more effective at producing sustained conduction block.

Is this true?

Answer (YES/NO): YES